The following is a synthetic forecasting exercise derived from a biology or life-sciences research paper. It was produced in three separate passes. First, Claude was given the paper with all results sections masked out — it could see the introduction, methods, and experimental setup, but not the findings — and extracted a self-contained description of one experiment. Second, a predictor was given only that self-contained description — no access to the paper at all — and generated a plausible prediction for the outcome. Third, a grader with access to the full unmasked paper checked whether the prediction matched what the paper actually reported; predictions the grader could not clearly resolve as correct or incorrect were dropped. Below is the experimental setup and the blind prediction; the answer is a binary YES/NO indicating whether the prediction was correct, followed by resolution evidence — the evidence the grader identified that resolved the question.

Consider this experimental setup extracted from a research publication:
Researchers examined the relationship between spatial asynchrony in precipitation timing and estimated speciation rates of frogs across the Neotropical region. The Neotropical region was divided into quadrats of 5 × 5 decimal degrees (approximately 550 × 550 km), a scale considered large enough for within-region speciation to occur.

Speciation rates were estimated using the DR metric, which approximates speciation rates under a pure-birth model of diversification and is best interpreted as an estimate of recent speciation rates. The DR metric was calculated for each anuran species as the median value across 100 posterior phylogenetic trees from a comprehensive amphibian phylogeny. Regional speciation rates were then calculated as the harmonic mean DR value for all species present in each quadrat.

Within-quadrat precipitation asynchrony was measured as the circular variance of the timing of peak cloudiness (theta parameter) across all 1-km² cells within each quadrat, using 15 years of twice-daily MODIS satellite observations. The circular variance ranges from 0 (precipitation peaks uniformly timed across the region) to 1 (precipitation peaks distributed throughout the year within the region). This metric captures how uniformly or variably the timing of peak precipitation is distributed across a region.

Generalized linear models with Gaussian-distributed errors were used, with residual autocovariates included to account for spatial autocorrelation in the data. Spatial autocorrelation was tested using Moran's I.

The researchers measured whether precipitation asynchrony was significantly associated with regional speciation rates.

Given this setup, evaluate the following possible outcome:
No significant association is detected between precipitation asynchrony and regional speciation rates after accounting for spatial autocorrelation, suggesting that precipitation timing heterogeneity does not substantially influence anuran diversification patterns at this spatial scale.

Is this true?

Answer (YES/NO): YES